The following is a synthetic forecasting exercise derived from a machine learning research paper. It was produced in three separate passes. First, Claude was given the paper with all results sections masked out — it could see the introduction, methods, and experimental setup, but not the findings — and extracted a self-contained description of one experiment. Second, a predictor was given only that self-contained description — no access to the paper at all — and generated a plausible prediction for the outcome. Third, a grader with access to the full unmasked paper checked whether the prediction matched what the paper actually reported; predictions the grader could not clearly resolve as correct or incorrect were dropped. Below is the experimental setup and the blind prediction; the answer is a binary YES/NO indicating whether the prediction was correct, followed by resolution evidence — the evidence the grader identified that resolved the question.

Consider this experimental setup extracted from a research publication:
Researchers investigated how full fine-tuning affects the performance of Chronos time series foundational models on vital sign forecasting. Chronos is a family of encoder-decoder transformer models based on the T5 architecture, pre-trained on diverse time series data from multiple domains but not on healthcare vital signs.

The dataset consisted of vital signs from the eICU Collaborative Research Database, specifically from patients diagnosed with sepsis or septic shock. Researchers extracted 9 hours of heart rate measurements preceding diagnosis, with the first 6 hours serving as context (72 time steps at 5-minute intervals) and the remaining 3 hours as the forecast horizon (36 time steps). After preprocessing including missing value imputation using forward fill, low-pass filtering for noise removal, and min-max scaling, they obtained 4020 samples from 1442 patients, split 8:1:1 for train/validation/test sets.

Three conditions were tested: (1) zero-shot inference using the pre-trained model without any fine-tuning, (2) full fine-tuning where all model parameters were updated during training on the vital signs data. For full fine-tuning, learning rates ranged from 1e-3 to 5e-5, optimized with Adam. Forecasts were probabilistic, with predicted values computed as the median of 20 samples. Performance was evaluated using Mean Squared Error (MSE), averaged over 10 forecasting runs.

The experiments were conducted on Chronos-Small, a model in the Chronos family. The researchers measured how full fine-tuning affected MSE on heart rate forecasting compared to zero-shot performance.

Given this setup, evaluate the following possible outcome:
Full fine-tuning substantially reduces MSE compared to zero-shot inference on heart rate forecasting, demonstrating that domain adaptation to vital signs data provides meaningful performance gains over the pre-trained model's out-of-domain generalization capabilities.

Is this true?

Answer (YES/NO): NO